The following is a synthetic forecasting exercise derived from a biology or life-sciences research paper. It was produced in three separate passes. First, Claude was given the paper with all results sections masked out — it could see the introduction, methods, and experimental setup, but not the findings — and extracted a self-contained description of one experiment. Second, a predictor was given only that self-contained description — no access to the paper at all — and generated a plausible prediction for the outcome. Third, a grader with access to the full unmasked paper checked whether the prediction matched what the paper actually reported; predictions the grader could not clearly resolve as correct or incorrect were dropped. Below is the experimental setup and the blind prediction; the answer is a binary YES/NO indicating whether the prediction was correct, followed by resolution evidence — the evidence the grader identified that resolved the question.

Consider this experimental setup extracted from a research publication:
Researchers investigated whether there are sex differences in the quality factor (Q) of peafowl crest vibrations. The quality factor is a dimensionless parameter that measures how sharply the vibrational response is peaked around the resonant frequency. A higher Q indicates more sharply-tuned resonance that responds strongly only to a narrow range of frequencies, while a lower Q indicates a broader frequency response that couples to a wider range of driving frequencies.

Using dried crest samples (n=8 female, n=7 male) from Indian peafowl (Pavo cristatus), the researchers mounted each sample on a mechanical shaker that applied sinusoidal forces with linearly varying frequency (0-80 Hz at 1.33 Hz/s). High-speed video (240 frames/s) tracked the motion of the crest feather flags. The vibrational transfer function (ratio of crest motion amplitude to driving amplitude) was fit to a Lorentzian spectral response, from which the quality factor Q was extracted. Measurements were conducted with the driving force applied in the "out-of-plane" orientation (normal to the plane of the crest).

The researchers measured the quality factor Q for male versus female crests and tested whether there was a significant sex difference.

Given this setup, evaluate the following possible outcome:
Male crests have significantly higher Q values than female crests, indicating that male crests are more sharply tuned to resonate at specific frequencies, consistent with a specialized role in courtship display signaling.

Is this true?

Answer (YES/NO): YES